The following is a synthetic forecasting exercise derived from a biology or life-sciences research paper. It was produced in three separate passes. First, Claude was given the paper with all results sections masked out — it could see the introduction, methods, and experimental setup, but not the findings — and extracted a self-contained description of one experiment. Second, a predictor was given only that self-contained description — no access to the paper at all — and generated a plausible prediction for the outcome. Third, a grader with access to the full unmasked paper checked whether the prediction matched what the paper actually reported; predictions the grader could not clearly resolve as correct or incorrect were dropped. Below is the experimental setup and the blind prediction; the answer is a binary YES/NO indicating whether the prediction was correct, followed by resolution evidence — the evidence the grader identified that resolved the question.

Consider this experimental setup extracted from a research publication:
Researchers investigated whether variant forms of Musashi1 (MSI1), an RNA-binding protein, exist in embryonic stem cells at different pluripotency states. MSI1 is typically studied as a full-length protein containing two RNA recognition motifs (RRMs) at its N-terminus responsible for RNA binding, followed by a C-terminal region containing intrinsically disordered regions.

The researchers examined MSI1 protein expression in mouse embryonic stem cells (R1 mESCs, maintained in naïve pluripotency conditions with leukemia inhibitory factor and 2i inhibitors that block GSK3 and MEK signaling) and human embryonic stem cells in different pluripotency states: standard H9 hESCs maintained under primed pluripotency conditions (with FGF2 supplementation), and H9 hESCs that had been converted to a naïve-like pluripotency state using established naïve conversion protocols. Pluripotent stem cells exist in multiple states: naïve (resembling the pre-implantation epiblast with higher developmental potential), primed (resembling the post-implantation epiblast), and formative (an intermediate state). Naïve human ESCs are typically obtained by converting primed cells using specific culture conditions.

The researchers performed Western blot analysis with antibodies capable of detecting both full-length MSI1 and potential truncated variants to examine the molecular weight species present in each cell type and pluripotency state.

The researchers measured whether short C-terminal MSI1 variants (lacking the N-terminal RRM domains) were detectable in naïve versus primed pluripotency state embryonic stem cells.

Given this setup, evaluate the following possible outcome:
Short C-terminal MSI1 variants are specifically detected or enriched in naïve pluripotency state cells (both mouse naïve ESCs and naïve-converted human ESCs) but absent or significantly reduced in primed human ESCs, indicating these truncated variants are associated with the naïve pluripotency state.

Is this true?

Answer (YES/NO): YES